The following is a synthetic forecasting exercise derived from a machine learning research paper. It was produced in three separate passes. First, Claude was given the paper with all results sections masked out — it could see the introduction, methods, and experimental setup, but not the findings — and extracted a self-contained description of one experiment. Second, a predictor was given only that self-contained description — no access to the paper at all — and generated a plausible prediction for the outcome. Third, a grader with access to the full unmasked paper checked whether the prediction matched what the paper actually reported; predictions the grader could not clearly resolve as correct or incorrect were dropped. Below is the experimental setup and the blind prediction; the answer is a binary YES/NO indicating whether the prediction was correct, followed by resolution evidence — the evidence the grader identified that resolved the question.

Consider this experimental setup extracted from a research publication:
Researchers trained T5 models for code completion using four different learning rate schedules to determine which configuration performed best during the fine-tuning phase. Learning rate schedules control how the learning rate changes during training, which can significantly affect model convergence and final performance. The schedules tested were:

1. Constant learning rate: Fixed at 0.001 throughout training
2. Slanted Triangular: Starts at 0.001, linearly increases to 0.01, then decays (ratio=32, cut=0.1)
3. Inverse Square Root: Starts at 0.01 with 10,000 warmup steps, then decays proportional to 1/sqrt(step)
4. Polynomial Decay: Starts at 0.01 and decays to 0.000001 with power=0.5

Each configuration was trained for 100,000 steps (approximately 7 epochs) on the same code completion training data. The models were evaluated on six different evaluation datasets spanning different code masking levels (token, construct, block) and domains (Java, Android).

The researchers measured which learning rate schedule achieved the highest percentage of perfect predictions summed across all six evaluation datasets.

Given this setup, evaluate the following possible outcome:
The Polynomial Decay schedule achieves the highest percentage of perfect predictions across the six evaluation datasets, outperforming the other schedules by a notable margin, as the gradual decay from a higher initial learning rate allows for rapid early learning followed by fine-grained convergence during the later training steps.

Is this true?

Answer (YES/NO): NO